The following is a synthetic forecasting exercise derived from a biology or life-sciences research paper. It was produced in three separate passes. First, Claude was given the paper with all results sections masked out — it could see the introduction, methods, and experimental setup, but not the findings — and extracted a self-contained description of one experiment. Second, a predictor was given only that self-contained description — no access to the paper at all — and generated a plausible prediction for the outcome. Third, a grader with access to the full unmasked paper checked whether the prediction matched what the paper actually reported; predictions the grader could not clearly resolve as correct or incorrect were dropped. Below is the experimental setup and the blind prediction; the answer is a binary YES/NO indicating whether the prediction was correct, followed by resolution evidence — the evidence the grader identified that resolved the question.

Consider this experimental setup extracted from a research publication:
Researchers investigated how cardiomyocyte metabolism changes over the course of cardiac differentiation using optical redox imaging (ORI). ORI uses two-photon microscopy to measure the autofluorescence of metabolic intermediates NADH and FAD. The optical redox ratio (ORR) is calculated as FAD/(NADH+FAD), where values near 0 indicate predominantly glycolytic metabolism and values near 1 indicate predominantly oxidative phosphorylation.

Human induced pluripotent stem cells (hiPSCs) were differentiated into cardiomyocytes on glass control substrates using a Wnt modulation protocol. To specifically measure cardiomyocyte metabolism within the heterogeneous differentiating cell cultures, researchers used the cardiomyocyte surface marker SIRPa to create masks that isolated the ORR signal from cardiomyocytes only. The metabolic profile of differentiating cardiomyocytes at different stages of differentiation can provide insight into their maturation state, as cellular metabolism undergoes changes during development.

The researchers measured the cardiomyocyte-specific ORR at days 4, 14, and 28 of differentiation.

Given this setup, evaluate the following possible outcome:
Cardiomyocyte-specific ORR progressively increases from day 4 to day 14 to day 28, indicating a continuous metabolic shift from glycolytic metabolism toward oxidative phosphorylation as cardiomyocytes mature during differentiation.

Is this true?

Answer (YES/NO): YES